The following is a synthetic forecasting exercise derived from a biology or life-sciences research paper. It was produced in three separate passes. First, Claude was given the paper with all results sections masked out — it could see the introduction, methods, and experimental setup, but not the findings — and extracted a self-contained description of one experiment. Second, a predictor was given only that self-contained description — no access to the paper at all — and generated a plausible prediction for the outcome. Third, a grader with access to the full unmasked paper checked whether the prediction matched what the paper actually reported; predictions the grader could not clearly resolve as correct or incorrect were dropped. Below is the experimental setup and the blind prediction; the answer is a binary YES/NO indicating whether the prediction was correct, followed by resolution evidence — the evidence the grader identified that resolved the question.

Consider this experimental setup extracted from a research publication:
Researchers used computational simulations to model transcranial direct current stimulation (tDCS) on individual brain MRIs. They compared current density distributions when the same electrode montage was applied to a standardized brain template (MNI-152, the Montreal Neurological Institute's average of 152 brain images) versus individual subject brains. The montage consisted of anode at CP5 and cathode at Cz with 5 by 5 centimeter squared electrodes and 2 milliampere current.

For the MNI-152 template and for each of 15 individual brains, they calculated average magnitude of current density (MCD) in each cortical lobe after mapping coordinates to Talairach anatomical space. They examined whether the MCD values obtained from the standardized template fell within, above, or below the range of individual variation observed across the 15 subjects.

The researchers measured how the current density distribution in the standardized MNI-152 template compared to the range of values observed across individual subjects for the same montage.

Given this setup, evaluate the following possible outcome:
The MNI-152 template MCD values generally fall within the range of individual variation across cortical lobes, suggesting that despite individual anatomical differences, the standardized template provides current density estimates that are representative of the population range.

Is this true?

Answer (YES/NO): NO